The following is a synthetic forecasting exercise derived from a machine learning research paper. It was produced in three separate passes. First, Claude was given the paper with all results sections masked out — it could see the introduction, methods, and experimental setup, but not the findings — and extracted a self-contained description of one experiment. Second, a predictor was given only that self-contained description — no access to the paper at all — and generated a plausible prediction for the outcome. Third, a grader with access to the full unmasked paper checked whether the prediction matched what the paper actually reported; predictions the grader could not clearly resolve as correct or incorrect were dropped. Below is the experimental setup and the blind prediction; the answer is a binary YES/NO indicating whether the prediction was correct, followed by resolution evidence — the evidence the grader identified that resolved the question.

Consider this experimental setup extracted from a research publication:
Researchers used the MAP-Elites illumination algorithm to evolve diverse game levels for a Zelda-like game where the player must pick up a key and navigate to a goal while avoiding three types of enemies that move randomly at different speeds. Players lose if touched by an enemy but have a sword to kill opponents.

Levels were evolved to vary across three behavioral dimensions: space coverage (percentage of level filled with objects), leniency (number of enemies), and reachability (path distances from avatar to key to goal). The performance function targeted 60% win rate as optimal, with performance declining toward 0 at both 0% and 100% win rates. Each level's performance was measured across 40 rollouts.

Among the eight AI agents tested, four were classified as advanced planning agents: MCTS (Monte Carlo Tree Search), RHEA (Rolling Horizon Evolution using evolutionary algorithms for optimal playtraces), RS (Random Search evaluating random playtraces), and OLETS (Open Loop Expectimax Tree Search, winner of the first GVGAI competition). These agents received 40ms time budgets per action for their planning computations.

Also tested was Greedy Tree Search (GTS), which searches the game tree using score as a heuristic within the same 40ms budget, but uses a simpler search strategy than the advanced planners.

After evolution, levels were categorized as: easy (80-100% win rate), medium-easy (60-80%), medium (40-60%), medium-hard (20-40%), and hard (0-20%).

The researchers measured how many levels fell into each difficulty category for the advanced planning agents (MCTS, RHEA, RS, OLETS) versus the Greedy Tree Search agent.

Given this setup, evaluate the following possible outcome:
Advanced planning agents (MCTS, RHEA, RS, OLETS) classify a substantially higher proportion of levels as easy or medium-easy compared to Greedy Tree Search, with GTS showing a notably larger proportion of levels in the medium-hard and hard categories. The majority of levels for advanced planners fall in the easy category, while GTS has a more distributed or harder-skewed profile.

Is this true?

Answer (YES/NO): YES